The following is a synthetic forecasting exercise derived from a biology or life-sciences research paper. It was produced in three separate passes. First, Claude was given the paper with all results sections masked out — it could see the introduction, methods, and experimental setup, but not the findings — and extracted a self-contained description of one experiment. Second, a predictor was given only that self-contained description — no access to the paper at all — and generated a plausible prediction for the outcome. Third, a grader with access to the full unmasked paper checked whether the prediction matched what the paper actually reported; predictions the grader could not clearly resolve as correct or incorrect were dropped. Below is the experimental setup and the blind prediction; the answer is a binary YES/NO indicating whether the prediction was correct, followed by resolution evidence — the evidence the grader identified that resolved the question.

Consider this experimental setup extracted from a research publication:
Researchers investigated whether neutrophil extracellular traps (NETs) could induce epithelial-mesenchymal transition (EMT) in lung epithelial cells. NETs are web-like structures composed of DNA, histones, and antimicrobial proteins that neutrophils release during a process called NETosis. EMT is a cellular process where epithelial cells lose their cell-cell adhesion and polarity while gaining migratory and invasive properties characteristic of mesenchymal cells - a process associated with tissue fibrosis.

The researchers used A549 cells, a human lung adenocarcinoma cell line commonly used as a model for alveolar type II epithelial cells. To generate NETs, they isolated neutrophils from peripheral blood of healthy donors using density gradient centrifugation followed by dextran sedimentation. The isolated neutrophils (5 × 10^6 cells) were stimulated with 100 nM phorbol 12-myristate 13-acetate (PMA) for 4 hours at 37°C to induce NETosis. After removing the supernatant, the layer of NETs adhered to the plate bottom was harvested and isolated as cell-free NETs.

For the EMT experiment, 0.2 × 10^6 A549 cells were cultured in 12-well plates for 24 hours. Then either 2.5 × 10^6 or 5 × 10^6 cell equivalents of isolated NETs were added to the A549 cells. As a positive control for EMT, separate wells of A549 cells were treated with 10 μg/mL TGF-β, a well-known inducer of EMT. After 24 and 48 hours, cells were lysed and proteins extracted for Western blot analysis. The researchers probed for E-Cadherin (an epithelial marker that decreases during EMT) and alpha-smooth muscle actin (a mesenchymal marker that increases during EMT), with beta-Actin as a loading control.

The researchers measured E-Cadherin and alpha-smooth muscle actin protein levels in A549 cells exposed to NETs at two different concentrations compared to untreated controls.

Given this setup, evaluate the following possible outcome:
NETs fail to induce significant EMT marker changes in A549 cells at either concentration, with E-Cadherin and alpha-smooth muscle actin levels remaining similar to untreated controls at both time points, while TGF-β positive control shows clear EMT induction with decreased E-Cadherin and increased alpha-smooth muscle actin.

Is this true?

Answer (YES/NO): NO